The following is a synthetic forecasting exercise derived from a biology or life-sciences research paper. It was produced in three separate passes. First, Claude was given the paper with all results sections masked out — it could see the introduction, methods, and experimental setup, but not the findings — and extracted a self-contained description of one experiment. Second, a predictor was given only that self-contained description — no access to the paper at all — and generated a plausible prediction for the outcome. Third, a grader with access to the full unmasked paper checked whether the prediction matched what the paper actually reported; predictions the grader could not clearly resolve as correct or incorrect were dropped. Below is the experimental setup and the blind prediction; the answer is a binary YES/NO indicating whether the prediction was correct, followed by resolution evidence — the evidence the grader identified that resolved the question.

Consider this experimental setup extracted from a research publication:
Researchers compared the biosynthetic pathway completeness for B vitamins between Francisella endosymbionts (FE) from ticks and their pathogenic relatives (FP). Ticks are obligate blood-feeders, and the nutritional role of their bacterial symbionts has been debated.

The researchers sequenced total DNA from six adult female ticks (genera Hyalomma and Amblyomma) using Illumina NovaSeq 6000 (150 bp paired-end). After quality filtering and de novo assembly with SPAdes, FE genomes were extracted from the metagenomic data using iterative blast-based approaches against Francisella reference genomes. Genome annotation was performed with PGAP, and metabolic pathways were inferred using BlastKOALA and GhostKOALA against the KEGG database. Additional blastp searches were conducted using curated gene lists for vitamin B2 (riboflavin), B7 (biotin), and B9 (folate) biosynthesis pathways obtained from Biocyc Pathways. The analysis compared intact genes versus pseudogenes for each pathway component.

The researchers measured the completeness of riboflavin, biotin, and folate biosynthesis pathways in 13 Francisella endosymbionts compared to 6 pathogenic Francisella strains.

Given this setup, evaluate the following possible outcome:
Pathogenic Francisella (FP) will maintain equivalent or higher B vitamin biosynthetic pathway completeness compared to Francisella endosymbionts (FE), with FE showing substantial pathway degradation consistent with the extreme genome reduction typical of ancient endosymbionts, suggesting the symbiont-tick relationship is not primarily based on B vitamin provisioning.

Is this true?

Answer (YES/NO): NO